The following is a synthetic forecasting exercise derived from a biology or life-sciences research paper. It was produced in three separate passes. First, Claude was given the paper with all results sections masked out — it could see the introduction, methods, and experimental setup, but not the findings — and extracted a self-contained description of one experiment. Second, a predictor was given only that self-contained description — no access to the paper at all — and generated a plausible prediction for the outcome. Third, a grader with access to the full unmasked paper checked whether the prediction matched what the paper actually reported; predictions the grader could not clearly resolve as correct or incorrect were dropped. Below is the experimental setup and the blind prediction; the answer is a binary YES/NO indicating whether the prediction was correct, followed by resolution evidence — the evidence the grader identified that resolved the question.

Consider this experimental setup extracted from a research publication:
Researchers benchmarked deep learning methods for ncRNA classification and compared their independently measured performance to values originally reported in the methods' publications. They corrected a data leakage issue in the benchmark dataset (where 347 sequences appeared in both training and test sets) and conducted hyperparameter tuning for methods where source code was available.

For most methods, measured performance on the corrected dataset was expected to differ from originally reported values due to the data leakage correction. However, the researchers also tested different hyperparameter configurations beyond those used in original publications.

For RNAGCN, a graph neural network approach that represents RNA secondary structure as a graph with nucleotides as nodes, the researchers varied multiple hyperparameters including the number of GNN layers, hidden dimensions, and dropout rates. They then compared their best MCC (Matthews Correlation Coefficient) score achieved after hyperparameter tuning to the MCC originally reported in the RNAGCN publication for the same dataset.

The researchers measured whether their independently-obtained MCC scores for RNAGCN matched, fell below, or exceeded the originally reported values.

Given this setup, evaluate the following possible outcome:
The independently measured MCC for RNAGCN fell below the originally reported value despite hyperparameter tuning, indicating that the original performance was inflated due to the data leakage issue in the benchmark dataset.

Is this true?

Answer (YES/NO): NO